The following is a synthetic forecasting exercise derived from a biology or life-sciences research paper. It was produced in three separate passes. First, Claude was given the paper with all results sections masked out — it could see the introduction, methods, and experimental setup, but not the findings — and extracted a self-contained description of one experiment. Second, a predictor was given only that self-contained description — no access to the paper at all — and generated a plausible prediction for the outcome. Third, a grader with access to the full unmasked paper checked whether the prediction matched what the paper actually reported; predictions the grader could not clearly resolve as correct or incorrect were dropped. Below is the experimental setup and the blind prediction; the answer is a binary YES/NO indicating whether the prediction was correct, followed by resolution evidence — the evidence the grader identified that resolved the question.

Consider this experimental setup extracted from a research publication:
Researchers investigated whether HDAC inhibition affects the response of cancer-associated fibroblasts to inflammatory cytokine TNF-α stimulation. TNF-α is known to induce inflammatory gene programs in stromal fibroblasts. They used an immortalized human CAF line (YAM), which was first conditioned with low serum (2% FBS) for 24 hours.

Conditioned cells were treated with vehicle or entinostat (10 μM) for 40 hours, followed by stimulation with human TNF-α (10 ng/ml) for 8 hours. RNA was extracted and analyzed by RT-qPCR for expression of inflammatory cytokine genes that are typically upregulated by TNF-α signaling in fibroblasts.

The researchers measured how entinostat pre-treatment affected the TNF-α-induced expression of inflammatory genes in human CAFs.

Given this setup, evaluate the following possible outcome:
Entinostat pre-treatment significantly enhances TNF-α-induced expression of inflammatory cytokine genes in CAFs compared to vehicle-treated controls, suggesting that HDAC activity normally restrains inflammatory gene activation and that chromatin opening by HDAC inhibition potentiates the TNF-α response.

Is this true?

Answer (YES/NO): NO